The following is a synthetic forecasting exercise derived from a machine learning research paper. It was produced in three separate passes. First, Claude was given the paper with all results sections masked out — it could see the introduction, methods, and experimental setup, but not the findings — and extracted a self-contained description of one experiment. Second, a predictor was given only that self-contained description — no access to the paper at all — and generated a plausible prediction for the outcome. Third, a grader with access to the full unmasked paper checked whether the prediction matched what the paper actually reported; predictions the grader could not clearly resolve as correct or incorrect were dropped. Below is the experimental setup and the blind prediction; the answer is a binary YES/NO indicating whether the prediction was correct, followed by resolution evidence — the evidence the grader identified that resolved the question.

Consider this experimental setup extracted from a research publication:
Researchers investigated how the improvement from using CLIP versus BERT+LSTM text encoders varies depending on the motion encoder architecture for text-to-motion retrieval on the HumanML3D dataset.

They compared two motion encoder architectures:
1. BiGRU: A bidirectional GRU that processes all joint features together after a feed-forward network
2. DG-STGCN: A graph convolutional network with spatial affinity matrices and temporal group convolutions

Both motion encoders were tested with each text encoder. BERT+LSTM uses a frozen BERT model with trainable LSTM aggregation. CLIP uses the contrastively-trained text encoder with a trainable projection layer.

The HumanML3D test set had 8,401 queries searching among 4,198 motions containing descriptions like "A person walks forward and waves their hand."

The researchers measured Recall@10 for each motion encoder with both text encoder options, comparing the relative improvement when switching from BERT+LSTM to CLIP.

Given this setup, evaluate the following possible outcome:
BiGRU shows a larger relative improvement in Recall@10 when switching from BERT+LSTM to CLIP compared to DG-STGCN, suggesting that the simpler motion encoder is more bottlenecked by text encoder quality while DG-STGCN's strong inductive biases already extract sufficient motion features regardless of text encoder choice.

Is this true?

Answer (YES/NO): NO